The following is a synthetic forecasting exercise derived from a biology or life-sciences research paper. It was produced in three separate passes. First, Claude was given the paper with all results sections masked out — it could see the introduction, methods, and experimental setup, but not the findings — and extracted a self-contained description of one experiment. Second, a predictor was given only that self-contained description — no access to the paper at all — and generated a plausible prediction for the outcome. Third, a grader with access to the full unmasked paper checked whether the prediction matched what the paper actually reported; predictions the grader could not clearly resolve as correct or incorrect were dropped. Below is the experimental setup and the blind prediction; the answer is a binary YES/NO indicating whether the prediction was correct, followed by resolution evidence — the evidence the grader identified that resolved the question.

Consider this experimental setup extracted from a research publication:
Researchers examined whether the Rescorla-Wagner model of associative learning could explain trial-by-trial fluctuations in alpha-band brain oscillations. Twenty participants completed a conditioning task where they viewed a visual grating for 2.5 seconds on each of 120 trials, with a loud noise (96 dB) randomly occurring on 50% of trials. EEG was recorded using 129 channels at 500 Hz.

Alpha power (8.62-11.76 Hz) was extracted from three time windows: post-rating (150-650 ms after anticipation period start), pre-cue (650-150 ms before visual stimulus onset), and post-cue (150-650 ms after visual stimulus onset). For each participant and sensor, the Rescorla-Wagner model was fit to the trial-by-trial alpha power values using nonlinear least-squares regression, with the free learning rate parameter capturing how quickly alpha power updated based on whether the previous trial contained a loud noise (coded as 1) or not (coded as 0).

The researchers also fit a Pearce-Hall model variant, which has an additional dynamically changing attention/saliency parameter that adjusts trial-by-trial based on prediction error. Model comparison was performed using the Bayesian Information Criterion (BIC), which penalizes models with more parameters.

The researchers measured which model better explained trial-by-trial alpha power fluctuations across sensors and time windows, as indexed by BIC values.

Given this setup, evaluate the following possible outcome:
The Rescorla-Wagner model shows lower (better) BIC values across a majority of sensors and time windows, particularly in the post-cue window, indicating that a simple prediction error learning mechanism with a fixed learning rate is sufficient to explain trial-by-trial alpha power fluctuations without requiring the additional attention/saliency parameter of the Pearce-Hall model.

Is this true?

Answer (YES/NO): NO